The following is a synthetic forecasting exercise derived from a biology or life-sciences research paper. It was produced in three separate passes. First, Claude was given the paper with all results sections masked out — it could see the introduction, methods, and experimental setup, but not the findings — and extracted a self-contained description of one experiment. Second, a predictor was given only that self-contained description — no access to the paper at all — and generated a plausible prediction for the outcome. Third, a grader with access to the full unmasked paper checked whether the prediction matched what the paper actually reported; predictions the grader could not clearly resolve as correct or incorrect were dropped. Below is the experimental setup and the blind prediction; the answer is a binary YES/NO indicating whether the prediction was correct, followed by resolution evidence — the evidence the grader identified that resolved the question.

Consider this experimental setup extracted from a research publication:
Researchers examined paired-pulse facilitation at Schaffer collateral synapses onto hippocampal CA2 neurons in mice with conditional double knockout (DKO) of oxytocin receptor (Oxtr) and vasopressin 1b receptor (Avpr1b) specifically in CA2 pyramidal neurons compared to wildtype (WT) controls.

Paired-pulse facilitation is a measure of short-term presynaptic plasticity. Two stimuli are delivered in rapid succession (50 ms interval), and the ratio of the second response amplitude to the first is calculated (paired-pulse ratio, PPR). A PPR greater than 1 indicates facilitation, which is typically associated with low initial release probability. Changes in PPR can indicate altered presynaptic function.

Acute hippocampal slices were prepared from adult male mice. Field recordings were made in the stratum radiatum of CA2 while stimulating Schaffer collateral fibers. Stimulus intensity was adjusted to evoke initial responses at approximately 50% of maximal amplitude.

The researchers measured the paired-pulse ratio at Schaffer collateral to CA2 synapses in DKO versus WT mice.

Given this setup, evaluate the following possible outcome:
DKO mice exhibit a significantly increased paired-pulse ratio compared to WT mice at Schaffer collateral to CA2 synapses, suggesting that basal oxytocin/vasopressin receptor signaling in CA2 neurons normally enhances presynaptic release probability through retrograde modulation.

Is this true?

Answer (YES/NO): NO